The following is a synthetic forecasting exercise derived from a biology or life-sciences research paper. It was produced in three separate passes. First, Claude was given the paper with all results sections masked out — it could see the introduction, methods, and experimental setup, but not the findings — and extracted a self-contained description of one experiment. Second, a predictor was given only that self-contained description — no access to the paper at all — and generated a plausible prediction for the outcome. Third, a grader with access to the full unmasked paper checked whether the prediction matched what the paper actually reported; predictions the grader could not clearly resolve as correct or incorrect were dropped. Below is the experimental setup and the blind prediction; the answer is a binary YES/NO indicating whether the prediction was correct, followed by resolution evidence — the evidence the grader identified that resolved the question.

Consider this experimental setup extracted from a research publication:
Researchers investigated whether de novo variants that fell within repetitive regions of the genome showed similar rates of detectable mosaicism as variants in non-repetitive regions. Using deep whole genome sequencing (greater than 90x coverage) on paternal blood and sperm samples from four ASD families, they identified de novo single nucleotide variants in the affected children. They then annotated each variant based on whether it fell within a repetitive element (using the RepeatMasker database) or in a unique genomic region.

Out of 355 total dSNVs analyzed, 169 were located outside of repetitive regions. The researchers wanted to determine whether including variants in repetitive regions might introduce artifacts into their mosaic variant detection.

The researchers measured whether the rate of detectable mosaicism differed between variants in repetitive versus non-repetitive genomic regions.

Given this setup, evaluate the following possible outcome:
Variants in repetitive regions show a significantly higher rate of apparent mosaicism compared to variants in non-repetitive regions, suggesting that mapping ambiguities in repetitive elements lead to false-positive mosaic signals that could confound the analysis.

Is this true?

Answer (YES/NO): NO